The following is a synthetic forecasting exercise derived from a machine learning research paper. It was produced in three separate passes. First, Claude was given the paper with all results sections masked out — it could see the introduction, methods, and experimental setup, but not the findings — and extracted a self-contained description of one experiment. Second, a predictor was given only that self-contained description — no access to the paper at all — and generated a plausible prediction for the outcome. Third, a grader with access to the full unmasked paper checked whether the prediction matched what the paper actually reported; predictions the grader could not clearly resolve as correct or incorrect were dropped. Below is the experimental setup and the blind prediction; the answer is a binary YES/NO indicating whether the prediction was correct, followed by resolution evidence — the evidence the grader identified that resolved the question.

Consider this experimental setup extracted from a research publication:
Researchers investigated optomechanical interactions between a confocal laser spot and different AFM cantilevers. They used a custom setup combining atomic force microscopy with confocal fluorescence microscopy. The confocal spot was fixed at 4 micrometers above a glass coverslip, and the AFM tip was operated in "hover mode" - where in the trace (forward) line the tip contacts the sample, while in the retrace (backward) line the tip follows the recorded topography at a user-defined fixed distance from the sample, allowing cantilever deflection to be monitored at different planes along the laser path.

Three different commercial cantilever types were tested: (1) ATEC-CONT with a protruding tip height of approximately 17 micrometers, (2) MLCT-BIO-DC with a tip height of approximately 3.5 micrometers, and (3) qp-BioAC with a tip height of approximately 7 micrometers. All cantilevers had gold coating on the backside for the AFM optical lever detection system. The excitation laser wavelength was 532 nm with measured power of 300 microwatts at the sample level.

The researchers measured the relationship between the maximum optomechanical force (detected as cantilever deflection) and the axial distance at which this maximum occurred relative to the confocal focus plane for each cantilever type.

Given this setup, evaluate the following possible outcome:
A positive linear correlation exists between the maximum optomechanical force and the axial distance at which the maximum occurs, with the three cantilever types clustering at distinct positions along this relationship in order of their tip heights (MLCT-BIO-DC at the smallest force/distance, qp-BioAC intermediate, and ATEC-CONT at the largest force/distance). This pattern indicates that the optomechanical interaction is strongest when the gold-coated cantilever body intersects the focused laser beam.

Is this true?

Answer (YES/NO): NO